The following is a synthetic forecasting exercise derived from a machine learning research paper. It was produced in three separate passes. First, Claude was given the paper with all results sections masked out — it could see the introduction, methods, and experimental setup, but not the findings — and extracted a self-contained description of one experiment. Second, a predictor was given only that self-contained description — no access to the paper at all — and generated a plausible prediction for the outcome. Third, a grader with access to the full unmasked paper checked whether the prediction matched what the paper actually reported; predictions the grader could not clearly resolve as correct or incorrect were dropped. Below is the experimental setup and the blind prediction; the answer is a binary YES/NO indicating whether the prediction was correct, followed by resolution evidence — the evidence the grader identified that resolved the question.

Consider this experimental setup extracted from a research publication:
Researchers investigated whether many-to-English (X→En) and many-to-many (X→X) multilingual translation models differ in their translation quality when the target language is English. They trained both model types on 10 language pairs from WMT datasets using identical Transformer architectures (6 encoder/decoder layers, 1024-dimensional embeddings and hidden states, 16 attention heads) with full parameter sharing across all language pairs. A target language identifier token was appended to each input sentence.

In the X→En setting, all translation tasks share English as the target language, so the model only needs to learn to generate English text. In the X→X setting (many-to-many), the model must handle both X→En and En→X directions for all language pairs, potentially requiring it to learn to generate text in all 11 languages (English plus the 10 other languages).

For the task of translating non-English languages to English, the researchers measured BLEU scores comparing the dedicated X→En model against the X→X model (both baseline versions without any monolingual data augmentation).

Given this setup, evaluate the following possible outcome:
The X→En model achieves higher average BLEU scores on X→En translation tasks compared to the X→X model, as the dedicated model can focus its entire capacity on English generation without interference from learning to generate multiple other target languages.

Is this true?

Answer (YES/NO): NO